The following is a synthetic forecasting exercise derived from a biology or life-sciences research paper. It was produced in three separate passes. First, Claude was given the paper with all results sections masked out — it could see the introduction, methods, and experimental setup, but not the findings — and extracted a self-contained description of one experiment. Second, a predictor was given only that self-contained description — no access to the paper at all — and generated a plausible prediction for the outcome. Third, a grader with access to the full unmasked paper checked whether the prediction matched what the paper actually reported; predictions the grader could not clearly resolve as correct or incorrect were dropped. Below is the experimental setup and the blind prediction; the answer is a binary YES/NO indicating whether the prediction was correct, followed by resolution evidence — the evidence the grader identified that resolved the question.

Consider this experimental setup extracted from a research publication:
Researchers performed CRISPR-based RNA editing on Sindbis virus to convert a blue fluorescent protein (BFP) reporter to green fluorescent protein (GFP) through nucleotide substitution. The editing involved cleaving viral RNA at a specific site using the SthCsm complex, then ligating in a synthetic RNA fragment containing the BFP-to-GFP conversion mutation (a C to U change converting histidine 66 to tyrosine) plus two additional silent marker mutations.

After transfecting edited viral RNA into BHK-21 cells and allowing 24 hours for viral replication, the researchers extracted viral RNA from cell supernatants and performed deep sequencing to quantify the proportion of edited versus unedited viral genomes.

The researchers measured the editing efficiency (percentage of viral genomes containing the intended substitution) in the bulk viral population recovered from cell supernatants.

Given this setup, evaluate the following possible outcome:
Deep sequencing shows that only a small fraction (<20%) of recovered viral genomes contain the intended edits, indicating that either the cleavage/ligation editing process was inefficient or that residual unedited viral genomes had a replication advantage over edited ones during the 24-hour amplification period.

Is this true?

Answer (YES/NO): YES